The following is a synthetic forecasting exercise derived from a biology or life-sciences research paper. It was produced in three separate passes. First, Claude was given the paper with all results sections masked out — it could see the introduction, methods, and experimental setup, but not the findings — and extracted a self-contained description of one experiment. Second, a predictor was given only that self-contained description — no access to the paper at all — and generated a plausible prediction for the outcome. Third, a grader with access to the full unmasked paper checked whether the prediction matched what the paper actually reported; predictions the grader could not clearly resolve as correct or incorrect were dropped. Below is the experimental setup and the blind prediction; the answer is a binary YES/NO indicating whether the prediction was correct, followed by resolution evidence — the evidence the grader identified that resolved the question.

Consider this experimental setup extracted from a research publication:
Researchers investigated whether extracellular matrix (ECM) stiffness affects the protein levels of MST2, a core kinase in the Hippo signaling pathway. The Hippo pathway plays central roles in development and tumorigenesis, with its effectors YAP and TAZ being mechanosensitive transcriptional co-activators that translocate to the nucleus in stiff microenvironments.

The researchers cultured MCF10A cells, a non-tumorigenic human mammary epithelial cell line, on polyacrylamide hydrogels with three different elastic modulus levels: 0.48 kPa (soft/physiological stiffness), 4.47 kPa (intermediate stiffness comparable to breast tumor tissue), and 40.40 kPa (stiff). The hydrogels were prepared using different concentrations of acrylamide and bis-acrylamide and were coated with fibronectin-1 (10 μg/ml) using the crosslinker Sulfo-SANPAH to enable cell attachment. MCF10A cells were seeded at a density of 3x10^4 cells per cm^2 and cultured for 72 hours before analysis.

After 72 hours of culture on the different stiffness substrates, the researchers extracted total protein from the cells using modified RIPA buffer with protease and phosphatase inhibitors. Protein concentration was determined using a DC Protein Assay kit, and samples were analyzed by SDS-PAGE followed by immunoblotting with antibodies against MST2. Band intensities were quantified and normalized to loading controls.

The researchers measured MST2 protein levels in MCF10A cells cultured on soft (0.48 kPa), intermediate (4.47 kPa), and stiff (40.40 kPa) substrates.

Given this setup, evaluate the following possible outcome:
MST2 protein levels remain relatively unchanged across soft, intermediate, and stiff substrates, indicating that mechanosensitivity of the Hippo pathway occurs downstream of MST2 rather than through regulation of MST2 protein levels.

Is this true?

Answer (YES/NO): NO